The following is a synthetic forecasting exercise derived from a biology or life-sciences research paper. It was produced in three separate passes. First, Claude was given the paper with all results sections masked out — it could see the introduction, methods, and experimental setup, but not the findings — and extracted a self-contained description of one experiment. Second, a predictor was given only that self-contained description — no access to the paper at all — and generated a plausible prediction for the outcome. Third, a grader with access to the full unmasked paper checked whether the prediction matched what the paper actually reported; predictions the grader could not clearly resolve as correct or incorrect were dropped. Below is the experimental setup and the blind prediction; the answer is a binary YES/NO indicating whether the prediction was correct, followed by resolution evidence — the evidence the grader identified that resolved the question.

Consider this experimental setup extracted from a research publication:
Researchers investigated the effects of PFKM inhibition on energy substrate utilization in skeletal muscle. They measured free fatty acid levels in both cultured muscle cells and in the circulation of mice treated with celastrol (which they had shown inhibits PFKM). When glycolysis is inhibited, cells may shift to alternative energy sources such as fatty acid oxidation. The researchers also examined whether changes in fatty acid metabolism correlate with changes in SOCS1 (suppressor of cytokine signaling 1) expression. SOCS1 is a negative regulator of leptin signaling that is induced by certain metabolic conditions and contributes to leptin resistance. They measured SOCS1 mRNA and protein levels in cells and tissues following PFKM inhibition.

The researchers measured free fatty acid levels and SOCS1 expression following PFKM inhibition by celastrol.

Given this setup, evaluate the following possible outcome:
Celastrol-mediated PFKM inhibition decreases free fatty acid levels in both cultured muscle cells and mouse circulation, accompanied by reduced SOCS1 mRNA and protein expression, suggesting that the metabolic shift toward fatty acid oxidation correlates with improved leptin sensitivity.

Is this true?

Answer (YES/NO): YES